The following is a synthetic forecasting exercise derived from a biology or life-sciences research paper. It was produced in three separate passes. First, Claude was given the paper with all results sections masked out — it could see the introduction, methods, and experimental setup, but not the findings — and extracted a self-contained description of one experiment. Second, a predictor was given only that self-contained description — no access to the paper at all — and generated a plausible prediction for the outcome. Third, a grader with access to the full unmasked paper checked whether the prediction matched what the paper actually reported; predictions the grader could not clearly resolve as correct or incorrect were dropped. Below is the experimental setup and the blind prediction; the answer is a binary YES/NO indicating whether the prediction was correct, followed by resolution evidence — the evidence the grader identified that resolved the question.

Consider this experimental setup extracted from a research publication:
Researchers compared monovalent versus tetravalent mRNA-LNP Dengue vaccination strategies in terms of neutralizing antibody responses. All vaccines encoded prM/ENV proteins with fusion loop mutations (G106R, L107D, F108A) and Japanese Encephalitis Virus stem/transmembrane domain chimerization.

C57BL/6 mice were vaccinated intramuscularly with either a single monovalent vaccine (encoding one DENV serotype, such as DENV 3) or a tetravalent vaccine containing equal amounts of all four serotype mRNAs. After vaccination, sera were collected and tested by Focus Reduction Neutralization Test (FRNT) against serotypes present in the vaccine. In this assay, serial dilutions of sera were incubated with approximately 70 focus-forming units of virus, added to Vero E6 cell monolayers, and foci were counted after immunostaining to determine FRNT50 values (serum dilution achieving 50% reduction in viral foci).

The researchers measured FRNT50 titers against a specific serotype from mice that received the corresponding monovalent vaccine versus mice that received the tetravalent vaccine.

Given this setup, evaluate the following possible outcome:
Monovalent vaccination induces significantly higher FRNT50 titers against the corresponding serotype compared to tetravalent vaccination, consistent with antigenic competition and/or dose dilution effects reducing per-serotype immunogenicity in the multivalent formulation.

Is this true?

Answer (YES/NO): NO